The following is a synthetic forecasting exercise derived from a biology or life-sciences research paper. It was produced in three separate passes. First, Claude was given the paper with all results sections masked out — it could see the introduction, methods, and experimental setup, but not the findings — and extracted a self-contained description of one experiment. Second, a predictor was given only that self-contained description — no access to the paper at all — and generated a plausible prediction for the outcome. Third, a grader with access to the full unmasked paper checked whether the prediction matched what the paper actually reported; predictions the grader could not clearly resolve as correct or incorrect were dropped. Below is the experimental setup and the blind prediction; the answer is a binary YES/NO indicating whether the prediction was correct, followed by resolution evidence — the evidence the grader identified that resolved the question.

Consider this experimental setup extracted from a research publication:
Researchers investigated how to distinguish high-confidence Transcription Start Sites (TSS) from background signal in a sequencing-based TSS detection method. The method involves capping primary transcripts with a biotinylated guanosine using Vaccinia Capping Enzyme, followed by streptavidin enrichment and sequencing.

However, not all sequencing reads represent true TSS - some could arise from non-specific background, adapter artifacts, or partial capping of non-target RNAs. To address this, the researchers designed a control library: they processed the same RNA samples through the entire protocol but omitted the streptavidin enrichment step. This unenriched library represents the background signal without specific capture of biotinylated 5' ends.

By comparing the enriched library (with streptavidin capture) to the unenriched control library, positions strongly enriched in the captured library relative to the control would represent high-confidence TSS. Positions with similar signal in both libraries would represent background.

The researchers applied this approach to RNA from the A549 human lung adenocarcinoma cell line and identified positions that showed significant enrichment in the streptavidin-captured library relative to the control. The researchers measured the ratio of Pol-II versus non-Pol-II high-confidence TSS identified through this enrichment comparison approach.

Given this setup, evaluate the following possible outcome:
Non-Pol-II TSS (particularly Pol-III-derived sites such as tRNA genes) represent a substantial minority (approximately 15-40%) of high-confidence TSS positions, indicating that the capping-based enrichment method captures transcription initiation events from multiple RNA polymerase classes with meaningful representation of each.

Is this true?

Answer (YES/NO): NO